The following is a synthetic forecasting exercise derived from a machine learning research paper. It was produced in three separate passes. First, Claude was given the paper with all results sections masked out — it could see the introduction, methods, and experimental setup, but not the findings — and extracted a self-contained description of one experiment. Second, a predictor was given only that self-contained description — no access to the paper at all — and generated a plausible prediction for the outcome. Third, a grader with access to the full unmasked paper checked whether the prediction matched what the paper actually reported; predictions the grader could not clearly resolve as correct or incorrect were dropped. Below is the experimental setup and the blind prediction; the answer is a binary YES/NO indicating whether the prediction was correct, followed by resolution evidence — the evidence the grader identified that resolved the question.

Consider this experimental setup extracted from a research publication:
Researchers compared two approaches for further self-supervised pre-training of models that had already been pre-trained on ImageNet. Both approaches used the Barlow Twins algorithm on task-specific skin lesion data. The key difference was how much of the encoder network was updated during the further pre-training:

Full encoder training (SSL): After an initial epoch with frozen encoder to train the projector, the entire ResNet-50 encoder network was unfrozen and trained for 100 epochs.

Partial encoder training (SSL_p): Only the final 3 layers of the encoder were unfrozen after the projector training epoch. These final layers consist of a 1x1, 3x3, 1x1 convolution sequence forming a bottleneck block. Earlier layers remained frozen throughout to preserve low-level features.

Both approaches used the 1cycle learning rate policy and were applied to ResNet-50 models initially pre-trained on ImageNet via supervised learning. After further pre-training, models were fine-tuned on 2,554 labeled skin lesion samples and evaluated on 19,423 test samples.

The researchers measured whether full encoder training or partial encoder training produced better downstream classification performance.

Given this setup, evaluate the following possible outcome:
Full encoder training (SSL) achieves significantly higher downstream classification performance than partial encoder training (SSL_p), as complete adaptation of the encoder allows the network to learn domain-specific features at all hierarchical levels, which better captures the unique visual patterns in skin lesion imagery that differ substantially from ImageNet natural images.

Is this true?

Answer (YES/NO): NO